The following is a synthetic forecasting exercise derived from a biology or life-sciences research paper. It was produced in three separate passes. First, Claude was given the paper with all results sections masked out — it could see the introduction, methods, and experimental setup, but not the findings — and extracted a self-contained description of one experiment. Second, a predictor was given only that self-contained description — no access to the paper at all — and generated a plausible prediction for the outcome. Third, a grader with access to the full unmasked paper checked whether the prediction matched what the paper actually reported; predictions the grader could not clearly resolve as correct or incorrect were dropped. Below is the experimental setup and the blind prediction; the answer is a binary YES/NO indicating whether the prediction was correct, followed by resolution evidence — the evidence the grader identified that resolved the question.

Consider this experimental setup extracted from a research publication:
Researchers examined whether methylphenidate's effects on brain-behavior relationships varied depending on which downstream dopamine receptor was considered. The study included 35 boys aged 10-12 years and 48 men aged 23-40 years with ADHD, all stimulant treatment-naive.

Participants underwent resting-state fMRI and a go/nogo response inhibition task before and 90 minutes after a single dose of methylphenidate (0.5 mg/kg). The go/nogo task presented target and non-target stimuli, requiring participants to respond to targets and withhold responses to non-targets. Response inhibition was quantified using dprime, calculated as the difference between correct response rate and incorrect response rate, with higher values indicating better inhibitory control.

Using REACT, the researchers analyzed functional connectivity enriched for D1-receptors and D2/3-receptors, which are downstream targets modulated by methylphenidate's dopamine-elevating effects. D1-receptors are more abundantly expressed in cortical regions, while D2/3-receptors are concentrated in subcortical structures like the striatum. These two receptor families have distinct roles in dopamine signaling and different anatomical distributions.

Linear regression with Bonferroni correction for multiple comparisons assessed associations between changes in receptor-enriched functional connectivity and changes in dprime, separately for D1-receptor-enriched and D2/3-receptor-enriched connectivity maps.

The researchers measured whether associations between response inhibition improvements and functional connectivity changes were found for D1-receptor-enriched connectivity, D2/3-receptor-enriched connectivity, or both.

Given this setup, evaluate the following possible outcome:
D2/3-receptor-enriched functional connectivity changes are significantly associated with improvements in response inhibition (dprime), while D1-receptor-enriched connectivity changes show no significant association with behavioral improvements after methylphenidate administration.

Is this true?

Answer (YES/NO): NO